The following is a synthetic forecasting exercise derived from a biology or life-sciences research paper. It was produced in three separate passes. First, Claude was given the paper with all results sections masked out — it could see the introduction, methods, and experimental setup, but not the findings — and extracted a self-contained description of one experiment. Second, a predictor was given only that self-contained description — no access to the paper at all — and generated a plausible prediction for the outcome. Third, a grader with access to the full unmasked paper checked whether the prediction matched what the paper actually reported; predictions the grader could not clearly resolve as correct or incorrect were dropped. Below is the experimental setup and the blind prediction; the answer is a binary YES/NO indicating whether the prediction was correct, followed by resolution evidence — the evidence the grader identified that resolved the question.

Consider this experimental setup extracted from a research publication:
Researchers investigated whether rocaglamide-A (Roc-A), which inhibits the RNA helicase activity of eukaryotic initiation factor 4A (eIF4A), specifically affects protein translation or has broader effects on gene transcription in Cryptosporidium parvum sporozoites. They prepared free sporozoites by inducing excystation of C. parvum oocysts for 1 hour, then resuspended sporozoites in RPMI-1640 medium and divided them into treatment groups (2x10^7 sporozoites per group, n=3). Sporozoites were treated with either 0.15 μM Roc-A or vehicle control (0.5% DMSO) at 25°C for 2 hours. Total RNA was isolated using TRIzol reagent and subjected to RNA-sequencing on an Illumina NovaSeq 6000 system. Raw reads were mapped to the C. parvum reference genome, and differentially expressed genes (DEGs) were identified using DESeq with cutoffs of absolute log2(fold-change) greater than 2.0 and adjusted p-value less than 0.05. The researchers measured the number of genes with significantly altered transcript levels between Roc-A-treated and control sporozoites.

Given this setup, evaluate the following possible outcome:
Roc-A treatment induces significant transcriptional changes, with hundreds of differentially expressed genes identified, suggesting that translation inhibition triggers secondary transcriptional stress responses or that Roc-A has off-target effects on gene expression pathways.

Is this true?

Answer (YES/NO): NO